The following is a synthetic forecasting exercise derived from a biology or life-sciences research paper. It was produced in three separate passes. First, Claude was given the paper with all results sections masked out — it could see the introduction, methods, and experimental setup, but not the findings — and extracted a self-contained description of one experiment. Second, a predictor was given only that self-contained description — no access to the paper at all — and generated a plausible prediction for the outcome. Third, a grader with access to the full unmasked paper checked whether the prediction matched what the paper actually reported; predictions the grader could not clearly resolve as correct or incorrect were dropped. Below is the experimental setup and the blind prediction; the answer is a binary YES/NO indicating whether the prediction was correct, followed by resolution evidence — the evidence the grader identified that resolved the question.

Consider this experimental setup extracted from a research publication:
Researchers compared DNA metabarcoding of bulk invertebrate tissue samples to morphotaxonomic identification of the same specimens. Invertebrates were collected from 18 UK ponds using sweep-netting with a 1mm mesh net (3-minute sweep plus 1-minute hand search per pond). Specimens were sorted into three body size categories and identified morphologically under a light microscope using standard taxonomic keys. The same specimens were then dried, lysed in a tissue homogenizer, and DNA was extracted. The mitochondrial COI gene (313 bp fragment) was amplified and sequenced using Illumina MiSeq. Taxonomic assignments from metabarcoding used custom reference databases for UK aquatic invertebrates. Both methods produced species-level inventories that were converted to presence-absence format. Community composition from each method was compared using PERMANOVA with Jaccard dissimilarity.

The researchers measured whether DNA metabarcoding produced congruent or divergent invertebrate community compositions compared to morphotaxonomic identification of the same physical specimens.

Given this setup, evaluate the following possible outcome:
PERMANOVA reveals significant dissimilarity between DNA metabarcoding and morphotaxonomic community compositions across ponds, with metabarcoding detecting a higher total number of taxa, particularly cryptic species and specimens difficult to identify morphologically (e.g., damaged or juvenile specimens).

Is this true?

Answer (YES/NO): NO